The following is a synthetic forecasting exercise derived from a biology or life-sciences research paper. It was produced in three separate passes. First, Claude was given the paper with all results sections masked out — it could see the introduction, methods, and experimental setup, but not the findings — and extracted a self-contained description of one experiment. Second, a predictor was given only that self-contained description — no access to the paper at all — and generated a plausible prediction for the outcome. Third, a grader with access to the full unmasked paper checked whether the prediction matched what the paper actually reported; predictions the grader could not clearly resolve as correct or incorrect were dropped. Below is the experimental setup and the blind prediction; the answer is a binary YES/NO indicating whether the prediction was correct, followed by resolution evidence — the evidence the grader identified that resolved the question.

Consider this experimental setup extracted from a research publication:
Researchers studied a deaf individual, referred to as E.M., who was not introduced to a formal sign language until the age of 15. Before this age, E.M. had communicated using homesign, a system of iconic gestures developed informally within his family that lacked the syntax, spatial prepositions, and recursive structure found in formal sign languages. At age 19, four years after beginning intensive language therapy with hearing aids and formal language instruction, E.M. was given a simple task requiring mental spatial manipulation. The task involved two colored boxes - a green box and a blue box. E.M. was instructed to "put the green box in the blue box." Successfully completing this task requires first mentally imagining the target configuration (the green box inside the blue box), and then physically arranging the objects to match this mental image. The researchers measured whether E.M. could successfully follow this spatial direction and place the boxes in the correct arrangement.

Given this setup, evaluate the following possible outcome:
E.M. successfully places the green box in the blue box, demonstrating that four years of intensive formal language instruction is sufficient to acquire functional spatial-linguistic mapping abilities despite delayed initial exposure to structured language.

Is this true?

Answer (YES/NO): NO